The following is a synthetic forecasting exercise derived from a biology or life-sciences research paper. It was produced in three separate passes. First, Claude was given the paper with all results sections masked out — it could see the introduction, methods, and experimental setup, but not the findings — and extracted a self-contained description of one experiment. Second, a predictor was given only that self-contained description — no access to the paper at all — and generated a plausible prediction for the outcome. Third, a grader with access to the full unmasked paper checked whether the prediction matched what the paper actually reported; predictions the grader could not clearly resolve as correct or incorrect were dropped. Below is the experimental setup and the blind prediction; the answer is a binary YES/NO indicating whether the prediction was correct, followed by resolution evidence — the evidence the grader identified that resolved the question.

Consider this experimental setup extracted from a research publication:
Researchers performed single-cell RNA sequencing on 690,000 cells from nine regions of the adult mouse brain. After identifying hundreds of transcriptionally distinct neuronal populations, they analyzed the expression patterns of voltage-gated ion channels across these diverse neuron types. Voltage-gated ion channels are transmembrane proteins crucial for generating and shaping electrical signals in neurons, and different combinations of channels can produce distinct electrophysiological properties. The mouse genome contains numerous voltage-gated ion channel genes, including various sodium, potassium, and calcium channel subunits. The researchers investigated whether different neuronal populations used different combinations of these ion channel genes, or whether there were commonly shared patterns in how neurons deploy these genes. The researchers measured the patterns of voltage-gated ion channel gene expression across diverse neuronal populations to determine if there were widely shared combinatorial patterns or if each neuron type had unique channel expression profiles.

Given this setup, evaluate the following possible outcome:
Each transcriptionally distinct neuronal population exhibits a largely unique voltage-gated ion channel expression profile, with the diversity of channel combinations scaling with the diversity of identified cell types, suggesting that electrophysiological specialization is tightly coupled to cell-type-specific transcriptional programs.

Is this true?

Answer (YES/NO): NO